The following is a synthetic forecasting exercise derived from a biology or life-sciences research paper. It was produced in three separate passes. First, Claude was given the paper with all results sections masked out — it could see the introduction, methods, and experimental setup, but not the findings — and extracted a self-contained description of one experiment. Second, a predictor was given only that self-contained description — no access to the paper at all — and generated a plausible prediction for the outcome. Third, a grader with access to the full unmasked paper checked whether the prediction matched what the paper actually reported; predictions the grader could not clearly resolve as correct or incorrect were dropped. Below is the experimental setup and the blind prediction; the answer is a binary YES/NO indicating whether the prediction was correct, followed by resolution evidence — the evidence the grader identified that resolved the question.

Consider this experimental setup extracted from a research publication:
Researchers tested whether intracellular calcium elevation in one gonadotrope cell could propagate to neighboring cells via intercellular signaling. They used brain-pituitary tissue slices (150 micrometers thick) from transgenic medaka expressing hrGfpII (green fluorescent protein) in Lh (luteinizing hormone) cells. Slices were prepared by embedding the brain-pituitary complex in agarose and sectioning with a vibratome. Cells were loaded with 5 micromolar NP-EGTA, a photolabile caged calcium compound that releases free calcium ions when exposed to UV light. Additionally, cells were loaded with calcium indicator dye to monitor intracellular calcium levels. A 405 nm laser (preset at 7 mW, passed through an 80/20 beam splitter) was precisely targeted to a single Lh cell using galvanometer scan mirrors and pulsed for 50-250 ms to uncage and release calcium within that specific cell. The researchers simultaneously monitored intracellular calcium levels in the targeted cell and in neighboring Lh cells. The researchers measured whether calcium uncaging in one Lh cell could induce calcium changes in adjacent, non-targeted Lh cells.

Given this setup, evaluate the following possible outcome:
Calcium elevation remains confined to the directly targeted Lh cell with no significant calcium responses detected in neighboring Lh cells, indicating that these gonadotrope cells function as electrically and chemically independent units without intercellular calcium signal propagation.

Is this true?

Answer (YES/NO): NO